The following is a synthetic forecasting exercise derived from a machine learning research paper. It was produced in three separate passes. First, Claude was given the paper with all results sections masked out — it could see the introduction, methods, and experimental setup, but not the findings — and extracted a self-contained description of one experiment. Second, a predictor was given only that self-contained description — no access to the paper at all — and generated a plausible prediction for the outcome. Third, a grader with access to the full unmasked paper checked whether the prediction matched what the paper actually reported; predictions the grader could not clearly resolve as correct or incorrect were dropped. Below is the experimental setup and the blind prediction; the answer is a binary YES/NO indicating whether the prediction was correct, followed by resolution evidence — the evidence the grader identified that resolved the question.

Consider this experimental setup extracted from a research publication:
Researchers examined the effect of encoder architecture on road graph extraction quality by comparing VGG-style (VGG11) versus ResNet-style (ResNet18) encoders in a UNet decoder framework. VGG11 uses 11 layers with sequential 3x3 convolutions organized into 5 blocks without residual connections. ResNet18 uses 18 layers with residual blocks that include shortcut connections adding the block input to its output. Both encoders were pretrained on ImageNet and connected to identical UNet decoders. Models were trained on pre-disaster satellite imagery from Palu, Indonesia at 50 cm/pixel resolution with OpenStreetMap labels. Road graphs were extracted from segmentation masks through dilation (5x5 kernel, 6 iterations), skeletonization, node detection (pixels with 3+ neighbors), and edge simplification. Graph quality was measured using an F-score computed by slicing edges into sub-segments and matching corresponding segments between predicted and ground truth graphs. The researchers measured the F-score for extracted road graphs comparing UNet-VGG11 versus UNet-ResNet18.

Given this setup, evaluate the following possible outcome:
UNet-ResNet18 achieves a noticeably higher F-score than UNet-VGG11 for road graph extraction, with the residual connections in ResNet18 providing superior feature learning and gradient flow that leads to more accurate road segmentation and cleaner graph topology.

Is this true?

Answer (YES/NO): NO